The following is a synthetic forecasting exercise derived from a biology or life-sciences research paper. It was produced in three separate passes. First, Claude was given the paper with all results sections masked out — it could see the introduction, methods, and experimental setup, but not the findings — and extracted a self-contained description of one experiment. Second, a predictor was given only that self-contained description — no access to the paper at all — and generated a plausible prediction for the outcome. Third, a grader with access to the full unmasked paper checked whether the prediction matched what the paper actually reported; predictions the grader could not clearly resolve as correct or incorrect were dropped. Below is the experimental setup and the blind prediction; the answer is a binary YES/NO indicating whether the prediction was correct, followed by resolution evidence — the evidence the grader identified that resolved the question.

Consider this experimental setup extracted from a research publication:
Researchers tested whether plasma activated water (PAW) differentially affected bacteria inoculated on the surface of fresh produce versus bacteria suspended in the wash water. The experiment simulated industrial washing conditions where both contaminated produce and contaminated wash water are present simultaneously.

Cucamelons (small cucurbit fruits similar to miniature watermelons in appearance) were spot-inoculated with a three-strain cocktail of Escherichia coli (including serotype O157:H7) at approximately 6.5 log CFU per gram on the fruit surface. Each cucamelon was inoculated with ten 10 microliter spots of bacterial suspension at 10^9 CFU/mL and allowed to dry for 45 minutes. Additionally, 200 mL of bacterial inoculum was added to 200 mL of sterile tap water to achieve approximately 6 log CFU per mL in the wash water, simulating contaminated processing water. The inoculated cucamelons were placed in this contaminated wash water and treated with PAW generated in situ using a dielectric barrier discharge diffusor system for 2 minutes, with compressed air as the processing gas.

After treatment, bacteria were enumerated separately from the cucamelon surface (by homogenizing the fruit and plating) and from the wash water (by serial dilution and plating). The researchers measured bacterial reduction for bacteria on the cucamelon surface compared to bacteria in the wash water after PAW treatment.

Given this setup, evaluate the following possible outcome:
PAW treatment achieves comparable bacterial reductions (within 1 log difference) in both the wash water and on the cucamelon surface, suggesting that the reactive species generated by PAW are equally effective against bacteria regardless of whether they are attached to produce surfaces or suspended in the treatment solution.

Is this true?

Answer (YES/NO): NO